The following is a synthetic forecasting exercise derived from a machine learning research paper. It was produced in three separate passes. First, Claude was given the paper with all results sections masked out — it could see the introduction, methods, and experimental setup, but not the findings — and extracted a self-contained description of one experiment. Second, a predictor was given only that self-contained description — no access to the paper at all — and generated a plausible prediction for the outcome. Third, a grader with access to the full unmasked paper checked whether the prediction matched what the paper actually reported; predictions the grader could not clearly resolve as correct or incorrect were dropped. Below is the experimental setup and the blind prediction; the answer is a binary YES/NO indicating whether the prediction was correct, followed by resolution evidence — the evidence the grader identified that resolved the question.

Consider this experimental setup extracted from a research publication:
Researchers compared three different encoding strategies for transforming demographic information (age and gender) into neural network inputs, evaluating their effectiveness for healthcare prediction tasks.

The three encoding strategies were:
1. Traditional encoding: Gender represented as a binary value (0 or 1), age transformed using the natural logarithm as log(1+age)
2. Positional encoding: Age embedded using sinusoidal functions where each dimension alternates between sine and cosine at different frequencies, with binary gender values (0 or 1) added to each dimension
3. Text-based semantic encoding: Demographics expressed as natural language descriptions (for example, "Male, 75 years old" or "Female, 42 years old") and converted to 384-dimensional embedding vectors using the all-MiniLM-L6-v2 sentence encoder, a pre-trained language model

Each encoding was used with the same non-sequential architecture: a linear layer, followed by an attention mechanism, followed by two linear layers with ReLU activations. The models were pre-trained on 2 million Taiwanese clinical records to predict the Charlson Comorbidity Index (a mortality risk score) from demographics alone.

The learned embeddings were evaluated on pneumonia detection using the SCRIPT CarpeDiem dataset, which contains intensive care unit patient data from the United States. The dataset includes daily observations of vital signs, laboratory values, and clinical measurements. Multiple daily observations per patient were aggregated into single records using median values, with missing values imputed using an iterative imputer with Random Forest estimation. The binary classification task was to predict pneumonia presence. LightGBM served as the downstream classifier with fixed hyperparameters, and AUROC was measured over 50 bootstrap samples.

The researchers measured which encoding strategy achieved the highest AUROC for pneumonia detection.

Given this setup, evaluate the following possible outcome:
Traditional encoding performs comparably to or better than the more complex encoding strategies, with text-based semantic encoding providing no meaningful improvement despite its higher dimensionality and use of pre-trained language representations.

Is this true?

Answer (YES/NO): YES